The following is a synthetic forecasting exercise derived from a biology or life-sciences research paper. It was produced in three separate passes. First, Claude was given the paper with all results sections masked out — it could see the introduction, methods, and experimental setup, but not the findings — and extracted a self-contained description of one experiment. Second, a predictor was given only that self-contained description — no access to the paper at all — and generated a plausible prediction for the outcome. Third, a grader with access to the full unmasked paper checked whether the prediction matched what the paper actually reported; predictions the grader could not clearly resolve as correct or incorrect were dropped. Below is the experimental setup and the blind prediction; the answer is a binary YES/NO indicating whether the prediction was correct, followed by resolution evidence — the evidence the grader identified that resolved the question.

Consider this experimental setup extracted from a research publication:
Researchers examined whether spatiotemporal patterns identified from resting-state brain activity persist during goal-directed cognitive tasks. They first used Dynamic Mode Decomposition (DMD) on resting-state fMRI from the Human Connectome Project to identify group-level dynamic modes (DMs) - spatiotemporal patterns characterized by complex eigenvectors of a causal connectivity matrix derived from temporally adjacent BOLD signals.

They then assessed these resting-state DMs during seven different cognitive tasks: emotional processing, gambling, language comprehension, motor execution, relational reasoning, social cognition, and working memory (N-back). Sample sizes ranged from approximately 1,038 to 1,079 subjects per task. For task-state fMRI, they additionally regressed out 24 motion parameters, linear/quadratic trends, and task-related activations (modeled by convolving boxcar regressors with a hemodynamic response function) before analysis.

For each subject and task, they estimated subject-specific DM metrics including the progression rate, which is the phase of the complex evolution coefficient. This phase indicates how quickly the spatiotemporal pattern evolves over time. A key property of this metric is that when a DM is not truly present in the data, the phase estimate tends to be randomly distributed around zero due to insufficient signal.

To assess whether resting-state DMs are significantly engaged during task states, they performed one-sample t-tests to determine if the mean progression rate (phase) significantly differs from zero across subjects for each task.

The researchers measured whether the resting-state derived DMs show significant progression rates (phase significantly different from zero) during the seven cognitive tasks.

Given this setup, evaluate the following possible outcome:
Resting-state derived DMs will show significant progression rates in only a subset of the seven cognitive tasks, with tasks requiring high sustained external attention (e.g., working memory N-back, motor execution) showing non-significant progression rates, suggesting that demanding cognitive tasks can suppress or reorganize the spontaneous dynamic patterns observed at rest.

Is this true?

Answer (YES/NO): NO